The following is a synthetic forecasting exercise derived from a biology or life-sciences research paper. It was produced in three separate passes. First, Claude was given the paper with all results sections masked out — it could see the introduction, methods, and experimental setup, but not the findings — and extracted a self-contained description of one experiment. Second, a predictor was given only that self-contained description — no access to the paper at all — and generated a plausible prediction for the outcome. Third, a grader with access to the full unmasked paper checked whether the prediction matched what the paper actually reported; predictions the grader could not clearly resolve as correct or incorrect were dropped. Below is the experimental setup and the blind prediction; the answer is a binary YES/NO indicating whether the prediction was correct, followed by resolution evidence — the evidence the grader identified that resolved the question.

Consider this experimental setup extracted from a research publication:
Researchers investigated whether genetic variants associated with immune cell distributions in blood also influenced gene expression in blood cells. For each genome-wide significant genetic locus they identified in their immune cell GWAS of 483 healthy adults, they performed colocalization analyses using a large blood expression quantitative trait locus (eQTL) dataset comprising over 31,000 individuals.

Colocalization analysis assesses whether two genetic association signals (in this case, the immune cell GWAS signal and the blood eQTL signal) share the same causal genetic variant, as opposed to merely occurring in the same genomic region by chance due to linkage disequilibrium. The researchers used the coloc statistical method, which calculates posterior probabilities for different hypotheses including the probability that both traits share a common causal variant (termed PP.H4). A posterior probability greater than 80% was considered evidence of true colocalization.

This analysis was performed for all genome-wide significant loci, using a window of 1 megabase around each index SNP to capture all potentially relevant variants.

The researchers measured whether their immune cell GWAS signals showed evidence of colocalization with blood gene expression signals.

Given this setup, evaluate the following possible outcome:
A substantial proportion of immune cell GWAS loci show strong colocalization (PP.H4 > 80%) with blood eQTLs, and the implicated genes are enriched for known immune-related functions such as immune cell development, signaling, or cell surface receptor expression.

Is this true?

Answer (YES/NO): NO